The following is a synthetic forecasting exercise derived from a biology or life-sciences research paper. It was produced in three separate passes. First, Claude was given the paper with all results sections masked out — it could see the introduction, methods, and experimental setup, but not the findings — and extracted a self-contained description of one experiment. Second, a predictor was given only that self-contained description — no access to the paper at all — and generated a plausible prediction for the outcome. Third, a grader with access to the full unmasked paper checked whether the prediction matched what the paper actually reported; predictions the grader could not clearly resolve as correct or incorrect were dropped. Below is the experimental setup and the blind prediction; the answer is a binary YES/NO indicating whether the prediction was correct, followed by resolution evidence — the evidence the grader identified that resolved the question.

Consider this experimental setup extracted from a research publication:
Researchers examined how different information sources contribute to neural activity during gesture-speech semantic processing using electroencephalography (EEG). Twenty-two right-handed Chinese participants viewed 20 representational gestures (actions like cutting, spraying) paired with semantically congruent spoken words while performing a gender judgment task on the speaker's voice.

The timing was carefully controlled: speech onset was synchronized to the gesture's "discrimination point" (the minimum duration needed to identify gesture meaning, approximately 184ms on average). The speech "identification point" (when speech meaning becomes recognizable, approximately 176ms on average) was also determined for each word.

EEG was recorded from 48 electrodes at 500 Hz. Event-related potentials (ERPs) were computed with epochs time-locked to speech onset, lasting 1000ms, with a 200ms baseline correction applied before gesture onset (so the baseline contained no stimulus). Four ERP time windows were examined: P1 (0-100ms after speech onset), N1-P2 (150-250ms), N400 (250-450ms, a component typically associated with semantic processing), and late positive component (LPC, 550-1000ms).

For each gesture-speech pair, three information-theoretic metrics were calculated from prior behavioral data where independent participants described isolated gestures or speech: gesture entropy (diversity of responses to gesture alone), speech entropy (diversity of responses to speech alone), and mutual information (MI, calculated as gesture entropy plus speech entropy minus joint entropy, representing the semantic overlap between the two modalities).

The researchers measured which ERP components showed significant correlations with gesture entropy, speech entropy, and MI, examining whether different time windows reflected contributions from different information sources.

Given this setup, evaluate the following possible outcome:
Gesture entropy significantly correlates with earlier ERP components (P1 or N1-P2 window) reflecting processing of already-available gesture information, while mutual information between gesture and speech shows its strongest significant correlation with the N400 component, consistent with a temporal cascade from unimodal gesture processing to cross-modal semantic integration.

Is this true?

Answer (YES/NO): NO